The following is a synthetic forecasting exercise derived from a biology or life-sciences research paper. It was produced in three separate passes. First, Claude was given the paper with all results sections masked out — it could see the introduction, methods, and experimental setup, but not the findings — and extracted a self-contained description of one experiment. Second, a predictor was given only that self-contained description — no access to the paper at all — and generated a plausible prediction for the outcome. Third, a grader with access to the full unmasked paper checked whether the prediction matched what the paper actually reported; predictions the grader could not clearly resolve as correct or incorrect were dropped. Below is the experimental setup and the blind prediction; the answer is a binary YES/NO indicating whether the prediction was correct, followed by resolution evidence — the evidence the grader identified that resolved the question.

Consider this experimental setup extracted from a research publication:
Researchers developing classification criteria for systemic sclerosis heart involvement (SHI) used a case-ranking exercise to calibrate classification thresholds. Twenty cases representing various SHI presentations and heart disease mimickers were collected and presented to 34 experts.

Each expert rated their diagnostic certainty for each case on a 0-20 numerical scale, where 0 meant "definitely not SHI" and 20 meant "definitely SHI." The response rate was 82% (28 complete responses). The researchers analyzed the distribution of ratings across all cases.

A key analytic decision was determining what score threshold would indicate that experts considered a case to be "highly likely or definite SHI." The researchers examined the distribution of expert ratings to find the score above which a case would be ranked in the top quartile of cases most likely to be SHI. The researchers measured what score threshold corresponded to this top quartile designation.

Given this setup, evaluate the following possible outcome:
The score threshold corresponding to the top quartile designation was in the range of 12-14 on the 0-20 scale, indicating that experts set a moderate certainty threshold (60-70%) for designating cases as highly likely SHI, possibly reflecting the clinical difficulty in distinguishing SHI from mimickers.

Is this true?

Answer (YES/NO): NO